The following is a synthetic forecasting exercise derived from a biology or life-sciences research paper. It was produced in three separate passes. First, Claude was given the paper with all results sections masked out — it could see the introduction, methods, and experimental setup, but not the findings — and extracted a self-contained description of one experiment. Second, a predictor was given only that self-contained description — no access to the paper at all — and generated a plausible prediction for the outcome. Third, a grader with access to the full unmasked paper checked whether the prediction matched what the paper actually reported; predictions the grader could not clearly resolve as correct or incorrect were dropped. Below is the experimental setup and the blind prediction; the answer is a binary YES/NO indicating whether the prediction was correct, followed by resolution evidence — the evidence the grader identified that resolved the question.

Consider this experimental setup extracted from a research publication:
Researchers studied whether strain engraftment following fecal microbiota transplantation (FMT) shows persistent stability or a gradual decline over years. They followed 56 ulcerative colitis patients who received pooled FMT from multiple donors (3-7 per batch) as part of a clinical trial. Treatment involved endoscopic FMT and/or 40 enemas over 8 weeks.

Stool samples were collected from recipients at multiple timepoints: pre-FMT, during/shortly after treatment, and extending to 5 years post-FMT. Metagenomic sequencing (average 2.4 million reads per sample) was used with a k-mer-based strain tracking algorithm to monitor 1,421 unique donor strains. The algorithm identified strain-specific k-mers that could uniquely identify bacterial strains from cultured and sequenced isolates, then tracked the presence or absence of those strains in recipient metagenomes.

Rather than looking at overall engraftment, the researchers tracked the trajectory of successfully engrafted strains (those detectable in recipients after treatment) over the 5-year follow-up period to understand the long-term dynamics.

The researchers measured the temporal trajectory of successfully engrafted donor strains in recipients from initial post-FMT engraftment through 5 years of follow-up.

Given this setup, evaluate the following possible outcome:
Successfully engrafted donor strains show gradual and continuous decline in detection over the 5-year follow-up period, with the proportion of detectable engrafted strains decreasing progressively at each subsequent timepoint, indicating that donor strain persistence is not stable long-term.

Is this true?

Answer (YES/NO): YES